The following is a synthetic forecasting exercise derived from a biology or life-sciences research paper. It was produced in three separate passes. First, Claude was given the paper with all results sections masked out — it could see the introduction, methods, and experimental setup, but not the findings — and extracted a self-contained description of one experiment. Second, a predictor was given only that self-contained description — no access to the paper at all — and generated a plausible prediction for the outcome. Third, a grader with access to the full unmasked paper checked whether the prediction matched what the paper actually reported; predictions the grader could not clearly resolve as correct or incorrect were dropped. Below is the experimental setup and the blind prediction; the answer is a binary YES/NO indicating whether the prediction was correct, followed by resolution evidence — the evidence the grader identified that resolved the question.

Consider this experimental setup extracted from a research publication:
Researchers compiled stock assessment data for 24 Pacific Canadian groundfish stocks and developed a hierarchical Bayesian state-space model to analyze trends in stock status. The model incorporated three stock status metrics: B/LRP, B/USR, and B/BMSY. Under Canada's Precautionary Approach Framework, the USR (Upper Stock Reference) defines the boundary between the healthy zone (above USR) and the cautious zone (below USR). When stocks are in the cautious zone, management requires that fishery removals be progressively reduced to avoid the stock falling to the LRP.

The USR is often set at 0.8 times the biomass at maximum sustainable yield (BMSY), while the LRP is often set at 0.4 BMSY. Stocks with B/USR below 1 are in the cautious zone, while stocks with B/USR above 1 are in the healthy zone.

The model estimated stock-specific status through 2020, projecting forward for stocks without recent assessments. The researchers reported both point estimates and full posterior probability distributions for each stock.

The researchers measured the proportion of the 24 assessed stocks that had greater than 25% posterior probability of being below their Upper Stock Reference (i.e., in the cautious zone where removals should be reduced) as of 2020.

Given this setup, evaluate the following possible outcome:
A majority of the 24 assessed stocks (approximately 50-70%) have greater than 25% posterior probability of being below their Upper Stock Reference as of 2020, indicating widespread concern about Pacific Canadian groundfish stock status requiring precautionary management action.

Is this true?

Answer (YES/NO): NO